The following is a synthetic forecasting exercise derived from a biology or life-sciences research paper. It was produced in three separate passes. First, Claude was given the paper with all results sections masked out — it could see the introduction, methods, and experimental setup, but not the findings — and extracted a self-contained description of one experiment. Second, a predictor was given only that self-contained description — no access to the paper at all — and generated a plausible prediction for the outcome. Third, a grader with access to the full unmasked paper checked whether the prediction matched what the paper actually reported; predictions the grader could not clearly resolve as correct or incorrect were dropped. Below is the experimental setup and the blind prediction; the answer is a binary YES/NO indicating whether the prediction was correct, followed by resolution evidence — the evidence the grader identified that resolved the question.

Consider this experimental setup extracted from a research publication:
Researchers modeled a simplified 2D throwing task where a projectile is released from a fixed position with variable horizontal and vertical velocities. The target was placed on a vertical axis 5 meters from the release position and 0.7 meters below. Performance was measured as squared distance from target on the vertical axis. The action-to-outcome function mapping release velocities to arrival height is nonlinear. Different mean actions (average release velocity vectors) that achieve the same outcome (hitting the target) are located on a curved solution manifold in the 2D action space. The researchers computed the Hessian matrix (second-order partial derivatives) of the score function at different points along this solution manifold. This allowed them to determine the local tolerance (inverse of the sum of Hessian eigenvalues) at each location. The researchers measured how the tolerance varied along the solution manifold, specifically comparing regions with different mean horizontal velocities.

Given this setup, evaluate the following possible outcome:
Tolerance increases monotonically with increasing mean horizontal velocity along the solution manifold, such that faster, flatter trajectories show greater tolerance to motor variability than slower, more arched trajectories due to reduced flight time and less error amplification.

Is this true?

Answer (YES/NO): YES